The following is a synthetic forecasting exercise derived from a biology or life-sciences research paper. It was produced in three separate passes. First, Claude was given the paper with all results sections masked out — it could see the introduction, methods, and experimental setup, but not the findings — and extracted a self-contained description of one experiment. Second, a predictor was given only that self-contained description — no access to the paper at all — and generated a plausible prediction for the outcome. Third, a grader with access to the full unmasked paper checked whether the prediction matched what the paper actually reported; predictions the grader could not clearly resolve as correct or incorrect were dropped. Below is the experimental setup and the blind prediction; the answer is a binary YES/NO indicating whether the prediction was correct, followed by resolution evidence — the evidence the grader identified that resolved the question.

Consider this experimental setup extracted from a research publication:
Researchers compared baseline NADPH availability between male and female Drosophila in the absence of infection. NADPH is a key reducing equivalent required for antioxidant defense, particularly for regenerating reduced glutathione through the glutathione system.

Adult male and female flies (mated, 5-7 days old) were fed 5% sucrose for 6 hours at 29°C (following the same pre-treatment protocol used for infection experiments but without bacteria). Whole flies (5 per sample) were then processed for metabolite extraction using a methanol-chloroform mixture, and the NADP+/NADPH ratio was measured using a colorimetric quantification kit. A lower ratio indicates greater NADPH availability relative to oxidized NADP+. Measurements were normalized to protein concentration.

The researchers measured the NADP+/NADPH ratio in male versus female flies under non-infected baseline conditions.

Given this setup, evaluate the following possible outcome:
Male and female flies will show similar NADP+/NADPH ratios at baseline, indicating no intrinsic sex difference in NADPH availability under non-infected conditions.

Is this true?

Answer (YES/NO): NO